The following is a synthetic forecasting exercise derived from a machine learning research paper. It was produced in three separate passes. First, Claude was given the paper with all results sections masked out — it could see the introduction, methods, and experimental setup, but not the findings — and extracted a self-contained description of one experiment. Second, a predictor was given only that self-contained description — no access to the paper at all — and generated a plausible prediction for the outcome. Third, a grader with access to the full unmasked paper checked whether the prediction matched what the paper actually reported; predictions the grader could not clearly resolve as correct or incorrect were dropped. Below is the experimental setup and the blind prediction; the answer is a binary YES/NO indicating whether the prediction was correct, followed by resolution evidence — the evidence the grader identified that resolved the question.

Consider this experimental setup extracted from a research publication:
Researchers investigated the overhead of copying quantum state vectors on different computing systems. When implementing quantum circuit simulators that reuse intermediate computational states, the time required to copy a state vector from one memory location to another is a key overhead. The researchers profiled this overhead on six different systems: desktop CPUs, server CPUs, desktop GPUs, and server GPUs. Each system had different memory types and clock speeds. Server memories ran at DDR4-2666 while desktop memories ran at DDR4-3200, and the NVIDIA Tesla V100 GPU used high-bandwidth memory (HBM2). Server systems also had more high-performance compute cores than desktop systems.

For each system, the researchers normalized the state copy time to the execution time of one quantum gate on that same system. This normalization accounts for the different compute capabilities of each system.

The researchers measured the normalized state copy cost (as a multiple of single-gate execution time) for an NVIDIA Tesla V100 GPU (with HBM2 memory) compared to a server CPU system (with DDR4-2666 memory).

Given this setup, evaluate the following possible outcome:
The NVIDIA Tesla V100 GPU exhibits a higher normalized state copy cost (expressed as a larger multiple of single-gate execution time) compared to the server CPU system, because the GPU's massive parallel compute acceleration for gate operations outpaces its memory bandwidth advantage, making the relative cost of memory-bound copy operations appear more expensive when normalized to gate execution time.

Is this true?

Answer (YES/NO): NO